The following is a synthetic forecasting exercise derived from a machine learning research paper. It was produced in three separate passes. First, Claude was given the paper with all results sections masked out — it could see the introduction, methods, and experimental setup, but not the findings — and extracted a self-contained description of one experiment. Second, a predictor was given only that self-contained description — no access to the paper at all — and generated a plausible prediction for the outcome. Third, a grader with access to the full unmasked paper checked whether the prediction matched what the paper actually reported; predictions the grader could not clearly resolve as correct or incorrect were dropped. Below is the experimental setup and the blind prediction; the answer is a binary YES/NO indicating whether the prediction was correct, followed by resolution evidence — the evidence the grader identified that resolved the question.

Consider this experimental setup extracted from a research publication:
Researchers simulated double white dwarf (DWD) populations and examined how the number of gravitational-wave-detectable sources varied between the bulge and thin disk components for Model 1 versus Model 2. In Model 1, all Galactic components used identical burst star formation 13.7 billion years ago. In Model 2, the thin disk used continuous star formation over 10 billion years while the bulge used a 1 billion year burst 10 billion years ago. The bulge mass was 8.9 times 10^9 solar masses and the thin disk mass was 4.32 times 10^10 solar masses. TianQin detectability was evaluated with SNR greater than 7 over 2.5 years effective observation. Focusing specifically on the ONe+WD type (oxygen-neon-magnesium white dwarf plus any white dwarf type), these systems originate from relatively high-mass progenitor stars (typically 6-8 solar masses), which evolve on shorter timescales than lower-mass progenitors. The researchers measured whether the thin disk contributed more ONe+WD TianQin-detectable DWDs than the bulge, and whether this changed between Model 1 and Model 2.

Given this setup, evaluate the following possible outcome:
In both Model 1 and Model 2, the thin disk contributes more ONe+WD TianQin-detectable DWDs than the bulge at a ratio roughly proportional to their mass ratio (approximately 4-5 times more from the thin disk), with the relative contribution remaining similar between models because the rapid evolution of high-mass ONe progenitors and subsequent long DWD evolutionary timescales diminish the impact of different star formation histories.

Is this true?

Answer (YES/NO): NO